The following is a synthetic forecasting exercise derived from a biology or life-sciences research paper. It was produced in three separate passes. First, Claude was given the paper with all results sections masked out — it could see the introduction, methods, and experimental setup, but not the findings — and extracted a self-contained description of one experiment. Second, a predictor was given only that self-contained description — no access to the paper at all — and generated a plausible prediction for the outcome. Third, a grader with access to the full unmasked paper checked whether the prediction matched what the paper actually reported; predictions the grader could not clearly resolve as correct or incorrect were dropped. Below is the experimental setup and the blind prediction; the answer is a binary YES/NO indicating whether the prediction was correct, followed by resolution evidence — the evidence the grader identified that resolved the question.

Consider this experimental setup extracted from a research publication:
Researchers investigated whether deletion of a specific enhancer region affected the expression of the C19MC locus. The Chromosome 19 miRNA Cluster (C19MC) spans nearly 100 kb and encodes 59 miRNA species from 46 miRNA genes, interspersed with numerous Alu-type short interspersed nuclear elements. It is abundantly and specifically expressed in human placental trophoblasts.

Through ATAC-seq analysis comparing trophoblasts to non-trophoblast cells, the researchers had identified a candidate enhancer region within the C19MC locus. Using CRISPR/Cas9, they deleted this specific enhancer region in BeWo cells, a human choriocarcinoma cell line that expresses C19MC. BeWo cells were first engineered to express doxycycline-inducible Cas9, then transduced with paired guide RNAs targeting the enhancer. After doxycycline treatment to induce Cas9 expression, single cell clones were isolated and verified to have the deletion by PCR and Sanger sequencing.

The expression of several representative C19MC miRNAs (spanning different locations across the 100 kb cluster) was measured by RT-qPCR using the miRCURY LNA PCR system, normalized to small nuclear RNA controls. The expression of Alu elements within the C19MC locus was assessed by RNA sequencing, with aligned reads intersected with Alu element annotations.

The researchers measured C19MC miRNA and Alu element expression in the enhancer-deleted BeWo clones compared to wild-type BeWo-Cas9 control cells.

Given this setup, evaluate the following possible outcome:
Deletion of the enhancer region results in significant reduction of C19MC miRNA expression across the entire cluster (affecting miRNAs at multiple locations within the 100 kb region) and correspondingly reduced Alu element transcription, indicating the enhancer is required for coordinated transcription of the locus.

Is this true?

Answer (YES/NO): YES